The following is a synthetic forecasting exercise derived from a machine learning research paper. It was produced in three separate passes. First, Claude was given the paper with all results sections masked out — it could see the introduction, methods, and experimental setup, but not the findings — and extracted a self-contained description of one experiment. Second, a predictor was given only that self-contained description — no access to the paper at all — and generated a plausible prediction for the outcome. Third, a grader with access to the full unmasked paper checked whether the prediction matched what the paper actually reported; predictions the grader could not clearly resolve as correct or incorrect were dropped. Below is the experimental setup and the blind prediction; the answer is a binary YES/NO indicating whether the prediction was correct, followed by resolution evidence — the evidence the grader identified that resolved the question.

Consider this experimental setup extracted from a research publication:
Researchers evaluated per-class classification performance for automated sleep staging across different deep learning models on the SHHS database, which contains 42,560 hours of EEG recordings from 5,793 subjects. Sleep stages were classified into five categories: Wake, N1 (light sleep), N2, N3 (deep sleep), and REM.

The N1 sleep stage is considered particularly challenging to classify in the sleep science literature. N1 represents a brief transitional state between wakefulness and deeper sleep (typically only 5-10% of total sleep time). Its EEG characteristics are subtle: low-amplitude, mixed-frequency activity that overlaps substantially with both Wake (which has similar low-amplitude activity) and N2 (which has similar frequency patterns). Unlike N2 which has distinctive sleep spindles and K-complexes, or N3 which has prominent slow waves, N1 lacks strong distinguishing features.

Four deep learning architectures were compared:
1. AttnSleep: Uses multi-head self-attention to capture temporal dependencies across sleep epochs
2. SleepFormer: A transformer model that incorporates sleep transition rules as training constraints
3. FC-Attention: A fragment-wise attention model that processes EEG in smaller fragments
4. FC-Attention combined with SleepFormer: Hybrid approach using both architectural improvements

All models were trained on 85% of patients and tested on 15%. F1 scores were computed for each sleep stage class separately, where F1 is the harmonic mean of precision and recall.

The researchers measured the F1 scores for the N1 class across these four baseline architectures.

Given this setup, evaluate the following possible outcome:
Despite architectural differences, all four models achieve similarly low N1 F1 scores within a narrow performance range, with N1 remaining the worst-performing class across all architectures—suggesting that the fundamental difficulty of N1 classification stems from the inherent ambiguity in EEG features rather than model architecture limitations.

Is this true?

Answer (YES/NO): NO